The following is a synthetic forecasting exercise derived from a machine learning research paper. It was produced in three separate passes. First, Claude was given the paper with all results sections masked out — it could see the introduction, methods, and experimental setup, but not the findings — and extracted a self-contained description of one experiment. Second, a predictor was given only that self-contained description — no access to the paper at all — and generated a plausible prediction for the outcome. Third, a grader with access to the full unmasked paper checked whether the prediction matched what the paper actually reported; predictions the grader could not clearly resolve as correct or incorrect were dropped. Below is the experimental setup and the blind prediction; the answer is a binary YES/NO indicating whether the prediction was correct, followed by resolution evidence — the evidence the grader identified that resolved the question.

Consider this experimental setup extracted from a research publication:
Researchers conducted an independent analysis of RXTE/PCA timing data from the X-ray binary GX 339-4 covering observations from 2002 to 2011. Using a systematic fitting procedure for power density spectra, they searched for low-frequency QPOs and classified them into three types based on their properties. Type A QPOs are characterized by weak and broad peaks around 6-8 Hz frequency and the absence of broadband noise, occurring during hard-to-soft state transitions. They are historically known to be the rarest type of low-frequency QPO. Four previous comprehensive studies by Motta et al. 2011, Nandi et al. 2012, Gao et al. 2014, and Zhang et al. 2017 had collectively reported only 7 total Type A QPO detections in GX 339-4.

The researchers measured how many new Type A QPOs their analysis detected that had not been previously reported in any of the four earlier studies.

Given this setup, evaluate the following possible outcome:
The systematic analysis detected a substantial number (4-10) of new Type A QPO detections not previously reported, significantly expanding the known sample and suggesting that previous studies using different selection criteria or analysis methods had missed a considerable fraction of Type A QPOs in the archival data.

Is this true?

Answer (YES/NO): NO